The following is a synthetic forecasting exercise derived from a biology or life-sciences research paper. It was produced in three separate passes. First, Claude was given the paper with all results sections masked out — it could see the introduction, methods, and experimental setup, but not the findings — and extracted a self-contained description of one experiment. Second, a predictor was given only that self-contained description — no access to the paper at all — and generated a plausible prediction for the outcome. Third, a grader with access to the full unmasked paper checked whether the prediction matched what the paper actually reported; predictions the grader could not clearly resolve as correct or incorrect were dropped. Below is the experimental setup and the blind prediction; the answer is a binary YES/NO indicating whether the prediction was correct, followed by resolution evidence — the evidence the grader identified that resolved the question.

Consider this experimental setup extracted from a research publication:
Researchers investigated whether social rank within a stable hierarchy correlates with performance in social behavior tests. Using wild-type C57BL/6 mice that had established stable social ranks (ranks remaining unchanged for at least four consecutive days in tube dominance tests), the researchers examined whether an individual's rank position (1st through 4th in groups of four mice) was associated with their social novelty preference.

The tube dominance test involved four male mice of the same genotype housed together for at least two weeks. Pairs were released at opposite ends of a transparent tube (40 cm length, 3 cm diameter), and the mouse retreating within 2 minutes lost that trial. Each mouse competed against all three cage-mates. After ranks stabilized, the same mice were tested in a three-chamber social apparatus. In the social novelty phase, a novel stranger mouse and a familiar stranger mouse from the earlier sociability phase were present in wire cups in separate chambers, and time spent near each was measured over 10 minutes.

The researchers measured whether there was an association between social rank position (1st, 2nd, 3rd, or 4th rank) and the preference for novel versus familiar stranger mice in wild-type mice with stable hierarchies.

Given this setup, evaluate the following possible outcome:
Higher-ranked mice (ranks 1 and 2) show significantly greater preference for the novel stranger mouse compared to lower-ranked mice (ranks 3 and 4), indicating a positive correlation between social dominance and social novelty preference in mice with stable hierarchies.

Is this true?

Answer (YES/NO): NO